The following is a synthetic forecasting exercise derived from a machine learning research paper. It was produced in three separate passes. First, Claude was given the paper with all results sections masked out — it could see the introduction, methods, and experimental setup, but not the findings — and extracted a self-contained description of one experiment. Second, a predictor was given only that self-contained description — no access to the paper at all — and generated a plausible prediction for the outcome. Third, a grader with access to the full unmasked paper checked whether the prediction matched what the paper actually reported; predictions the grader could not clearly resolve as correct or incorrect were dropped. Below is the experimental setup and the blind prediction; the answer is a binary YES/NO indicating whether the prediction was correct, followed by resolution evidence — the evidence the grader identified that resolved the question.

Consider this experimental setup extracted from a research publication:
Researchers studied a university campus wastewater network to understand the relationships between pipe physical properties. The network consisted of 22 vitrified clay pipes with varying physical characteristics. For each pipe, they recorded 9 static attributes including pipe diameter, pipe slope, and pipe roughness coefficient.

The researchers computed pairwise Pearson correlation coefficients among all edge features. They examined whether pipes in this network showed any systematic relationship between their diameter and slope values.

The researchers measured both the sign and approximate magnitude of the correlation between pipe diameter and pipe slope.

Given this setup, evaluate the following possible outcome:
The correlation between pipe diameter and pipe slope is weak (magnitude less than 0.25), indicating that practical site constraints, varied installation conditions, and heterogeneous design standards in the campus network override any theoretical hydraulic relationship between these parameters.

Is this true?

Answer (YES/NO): NO